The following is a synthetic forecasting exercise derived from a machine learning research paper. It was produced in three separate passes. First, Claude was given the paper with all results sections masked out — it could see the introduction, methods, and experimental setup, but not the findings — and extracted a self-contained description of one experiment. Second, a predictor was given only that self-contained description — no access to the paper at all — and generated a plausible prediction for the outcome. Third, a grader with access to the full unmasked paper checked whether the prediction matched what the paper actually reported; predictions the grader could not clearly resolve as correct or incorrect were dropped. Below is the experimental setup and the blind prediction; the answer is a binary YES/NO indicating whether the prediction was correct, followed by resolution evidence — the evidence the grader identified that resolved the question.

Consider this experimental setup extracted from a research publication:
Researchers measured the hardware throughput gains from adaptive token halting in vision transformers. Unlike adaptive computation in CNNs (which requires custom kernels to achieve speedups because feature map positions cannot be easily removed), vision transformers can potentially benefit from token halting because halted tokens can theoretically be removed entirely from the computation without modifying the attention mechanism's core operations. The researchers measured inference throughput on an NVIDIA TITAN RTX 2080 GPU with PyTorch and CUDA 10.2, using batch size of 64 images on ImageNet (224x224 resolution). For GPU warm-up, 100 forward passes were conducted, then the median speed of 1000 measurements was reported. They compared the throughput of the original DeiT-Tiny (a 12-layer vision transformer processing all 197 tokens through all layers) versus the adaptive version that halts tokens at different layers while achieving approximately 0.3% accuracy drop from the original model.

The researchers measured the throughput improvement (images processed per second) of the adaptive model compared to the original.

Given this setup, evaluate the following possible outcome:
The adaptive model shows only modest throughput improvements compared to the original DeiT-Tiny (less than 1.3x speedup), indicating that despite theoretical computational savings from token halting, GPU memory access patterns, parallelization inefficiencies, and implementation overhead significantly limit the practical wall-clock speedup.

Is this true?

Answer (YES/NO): NO